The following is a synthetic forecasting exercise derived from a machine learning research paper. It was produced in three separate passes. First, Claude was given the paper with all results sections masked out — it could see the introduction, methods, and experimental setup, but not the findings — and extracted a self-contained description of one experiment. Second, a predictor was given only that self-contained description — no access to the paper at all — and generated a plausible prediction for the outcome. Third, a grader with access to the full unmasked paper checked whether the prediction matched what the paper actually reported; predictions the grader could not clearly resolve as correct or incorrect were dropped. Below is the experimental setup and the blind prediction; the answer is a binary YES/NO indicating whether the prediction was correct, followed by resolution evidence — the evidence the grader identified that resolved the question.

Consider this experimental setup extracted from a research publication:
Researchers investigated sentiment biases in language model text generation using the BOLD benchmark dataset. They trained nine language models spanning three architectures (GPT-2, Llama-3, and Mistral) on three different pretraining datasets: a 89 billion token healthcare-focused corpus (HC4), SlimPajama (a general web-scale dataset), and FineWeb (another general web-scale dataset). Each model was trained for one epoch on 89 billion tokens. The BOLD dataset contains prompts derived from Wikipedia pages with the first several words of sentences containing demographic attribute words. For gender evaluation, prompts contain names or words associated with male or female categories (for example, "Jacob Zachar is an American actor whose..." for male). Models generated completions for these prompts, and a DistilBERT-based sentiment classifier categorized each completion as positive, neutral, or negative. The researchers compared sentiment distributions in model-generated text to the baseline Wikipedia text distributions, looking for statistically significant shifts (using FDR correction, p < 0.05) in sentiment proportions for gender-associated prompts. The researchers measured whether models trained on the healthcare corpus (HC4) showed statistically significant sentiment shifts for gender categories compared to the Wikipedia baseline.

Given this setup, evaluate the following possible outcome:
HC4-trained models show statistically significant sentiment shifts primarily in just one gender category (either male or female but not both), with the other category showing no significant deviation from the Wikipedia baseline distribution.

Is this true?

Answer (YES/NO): NO